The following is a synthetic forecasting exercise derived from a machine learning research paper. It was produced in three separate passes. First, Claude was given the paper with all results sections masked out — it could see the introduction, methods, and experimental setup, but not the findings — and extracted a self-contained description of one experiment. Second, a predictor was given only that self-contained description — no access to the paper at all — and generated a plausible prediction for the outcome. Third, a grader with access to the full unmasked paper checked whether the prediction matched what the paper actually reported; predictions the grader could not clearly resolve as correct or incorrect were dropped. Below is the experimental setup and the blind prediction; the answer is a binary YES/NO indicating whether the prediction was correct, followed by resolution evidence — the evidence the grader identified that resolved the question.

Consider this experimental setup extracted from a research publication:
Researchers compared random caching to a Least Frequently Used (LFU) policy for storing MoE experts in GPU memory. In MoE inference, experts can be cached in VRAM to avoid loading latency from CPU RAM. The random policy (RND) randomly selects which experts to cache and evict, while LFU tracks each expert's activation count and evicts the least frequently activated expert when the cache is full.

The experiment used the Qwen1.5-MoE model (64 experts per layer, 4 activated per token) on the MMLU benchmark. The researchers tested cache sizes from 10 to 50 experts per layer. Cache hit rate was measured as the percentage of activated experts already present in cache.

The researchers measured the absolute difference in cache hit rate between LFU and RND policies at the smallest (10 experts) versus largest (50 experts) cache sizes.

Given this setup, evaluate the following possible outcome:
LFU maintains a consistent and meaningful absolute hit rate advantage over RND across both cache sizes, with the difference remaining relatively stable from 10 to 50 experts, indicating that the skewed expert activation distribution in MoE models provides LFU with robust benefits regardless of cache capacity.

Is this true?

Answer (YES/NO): NO